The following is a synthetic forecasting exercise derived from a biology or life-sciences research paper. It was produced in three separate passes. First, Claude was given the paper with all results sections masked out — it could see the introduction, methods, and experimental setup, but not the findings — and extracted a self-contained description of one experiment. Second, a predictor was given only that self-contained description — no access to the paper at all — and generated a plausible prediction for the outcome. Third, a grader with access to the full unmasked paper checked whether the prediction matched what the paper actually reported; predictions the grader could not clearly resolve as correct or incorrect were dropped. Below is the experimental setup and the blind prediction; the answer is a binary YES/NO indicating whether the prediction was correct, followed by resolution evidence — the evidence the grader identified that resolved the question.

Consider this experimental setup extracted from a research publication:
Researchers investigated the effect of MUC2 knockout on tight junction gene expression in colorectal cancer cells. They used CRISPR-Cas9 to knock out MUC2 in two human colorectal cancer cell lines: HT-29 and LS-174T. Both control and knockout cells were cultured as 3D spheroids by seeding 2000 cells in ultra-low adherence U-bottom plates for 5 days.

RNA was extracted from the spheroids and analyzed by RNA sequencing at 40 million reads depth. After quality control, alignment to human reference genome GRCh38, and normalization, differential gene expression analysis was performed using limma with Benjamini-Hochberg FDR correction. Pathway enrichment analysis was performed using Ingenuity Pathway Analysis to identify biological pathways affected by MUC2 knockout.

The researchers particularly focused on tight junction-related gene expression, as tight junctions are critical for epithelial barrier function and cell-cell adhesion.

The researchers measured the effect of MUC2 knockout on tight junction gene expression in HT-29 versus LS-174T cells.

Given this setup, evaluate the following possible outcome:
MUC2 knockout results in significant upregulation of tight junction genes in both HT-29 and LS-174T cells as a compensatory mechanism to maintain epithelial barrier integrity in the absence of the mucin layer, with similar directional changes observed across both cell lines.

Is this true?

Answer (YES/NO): NO